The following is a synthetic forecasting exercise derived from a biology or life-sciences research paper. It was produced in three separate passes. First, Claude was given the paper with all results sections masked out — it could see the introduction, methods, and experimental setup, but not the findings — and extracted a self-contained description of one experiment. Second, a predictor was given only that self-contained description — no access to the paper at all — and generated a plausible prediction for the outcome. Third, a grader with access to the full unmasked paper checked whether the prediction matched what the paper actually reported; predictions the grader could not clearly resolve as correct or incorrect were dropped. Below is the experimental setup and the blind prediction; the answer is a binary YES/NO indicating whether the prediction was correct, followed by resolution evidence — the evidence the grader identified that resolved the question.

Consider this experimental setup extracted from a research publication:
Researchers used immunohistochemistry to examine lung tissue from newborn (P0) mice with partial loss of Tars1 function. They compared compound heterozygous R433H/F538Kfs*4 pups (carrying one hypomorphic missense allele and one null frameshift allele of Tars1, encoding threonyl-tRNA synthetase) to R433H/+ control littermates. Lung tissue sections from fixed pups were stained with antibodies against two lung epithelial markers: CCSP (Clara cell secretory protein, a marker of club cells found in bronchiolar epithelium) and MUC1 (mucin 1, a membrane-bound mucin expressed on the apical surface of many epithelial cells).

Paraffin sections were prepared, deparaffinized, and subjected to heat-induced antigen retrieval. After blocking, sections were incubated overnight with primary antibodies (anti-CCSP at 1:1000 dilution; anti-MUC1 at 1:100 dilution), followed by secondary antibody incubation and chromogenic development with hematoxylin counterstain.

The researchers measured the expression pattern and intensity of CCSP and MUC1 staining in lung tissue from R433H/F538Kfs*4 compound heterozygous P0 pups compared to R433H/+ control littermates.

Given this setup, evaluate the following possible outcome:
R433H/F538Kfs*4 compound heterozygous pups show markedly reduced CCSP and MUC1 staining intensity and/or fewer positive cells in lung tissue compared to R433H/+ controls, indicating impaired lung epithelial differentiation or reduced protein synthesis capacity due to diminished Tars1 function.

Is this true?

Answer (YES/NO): NO